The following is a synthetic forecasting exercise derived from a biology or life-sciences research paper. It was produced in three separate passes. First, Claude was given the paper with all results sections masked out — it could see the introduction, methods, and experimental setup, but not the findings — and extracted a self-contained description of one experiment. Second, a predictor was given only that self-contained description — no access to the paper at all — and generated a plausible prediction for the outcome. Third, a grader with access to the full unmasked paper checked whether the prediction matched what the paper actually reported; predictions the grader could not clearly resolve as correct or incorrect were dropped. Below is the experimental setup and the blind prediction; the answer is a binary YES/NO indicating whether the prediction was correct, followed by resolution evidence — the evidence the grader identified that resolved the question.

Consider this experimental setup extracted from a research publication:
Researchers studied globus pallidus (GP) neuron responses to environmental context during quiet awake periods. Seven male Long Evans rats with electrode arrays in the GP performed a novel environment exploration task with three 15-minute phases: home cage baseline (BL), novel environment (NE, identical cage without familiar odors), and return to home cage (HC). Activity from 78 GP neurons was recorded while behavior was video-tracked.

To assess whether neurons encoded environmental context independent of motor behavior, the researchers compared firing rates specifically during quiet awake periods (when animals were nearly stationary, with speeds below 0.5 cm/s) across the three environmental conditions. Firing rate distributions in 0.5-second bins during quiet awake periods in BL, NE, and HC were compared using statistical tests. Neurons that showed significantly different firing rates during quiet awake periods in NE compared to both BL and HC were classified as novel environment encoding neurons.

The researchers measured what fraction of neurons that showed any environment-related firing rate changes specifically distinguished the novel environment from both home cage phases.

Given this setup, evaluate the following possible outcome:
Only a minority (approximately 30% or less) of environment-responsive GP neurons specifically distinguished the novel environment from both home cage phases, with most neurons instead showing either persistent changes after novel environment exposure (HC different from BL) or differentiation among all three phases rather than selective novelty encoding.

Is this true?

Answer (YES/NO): NO